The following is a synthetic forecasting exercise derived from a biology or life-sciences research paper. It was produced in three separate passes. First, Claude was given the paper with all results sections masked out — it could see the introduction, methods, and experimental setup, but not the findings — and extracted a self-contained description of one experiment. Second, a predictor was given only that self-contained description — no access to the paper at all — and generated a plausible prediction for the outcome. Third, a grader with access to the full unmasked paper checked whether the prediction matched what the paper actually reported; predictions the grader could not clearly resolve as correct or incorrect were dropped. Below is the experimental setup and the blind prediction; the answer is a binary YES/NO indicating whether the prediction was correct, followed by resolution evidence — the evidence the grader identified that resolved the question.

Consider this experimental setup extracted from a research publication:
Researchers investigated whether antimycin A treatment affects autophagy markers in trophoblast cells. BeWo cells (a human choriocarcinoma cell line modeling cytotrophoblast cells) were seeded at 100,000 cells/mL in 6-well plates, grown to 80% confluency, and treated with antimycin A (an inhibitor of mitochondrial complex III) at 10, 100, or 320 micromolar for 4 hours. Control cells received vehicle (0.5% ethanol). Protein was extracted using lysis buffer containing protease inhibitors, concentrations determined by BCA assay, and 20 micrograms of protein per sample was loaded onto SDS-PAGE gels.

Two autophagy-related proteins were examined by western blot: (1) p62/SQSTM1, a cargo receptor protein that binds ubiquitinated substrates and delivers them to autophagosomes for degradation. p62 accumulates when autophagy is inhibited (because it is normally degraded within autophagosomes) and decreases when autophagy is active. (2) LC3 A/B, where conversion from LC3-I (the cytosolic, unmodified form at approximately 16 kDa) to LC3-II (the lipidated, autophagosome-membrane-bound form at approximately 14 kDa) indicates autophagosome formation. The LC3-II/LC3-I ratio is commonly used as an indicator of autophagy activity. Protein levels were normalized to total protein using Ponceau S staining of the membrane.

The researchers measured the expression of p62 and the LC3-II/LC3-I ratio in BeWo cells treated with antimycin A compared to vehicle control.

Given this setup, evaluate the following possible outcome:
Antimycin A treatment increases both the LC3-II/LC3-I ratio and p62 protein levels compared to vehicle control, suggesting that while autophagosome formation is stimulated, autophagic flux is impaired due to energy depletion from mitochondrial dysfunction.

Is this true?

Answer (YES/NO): NO